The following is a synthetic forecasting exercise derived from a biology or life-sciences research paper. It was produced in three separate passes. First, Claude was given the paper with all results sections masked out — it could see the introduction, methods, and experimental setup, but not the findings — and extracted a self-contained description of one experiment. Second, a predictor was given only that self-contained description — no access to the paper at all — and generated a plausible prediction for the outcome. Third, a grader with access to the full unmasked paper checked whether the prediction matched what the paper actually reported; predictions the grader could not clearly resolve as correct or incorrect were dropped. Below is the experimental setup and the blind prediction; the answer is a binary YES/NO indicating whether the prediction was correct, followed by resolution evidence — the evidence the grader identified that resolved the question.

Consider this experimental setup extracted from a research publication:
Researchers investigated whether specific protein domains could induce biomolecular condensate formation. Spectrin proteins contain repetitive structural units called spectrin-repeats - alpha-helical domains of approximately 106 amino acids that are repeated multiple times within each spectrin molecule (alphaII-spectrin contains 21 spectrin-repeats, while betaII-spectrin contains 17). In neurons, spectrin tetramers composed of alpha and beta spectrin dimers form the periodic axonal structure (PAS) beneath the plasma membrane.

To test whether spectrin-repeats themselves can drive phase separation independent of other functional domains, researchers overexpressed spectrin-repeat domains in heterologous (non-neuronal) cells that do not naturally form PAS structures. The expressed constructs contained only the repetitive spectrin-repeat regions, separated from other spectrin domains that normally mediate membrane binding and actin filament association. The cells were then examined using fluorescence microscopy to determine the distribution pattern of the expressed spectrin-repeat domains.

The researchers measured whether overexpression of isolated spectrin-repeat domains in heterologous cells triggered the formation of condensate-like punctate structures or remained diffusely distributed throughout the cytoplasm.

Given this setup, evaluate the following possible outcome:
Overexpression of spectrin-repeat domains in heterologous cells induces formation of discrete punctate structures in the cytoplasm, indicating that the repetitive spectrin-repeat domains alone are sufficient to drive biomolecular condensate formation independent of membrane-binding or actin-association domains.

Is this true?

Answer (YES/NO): YES